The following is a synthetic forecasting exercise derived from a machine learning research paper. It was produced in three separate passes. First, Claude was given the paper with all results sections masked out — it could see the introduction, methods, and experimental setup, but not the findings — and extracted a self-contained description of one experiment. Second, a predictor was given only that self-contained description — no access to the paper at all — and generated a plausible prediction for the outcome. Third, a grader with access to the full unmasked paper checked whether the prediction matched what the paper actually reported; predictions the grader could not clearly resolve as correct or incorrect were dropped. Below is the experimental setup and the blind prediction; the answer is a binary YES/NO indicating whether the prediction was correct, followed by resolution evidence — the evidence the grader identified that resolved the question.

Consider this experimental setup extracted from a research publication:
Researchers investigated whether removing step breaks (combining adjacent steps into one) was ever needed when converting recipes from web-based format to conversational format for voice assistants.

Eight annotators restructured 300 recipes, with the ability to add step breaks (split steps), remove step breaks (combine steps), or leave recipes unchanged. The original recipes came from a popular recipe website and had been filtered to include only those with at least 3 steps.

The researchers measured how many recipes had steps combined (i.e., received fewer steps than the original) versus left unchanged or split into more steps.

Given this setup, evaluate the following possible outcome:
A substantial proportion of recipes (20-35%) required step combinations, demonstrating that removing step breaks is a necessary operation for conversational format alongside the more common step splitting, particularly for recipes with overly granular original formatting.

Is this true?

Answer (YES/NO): NO